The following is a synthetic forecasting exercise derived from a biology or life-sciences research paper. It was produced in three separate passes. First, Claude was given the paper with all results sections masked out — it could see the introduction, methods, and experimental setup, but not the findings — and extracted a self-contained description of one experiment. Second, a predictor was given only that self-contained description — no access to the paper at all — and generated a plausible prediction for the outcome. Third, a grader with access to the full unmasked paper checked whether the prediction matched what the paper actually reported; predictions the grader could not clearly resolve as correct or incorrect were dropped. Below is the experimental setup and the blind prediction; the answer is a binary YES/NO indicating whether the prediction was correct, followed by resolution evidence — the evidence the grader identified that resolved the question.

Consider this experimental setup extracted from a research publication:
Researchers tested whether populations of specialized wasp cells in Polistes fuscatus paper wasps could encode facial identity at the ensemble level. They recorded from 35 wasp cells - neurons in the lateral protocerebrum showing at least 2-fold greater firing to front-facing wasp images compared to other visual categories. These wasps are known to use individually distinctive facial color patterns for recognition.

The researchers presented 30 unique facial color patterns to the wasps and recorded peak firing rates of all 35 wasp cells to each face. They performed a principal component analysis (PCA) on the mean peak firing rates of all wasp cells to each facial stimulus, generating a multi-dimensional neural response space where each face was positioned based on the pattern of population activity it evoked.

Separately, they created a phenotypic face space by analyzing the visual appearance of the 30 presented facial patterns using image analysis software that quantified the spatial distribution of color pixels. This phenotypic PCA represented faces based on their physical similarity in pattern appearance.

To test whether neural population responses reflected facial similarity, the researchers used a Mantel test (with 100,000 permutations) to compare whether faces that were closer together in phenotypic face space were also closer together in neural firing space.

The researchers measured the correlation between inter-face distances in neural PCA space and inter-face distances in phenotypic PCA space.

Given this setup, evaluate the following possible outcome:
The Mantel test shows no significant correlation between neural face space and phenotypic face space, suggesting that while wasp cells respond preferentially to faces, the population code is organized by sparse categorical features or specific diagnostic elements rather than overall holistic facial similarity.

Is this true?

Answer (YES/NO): NO